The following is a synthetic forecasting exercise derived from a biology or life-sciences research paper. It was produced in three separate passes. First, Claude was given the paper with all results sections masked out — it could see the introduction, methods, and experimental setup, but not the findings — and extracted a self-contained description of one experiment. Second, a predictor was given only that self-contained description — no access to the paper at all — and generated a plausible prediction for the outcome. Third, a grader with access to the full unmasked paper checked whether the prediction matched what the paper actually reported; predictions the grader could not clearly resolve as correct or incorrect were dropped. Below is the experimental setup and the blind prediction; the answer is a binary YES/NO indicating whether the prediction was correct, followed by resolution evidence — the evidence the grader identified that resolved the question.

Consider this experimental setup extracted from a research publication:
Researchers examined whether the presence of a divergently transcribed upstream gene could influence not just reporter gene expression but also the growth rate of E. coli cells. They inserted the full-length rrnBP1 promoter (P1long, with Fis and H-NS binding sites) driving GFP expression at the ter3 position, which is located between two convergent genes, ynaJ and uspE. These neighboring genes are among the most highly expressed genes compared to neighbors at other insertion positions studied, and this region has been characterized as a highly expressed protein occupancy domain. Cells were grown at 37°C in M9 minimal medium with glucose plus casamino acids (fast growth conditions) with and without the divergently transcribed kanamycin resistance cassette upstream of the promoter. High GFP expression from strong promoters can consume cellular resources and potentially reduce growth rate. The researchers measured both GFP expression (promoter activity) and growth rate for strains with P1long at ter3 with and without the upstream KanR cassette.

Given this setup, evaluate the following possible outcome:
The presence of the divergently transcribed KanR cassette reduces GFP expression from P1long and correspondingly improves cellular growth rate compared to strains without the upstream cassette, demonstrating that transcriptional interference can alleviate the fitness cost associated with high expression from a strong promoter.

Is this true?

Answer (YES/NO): NO